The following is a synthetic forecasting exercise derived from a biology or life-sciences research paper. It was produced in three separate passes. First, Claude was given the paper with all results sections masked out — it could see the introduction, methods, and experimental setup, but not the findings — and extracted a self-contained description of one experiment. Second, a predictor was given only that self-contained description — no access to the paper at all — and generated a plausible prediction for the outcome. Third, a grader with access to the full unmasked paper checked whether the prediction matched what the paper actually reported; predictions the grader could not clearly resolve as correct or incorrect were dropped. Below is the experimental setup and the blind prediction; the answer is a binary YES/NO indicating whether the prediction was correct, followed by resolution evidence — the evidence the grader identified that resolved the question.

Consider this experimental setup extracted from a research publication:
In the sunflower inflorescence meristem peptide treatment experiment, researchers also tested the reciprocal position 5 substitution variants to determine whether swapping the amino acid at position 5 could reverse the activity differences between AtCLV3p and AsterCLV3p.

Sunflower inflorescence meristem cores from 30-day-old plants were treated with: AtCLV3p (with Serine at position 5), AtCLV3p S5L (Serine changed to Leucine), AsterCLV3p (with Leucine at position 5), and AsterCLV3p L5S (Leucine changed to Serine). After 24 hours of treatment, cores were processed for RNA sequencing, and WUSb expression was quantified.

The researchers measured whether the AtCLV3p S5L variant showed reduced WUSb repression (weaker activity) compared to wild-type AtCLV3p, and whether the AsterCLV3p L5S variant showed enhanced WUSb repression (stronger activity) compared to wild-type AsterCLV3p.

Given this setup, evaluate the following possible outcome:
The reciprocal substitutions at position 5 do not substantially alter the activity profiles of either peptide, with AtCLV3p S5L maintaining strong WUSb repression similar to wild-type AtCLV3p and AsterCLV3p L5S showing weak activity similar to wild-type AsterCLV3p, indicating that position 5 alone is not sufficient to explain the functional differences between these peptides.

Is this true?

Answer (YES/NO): NO